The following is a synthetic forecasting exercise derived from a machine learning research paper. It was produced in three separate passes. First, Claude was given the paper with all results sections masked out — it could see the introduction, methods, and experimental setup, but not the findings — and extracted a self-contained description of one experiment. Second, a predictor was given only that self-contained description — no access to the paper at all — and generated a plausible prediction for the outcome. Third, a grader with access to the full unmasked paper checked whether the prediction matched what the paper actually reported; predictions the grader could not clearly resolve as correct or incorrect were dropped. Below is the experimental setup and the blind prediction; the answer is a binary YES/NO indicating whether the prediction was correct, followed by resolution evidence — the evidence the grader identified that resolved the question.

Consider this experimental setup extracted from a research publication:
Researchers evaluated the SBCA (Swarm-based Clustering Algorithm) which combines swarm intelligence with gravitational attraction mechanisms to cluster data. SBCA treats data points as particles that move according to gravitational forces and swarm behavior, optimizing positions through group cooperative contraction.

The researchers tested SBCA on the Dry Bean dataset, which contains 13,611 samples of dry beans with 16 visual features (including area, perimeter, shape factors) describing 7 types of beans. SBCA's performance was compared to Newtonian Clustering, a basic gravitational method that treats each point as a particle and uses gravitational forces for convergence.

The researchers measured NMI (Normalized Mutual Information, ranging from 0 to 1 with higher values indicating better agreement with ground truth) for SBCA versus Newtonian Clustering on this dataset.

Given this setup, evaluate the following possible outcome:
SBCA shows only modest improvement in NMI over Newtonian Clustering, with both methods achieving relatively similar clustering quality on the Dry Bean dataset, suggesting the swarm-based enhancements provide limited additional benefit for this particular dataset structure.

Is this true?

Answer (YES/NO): NO